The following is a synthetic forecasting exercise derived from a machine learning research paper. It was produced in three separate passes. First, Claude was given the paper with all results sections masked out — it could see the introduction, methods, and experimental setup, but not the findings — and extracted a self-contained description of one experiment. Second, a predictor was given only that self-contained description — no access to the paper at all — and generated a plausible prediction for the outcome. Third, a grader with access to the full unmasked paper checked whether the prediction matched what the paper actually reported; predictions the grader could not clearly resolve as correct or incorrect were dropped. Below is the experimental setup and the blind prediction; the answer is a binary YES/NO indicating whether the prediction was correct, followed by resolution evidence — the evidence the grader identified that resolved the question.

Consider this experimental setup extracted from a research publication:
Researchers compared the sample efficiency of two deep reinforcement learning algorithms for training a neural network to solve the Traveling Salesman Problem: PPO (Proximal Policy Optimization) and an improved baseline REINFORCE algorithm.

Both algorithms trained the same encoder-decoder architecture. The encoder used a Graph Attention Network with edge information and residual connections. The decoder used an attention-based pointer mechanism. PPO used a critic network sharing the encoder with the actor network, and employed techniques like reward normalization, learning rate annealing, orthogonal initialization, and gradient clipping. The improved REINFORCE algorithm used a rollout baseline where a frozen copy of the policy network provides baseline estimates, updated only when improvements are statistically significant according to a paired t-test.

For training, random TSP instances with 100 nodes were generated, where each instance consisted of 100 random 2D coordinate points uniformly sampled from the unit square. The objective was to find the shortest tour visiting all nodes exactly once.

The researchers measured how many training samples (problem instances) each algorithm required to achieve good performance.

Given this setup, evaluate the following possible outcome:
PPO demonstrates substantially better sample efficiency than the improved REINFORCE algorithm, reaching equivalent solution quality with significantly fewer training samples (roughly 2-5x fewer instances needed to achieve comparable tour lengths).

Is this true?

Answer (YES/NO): NO